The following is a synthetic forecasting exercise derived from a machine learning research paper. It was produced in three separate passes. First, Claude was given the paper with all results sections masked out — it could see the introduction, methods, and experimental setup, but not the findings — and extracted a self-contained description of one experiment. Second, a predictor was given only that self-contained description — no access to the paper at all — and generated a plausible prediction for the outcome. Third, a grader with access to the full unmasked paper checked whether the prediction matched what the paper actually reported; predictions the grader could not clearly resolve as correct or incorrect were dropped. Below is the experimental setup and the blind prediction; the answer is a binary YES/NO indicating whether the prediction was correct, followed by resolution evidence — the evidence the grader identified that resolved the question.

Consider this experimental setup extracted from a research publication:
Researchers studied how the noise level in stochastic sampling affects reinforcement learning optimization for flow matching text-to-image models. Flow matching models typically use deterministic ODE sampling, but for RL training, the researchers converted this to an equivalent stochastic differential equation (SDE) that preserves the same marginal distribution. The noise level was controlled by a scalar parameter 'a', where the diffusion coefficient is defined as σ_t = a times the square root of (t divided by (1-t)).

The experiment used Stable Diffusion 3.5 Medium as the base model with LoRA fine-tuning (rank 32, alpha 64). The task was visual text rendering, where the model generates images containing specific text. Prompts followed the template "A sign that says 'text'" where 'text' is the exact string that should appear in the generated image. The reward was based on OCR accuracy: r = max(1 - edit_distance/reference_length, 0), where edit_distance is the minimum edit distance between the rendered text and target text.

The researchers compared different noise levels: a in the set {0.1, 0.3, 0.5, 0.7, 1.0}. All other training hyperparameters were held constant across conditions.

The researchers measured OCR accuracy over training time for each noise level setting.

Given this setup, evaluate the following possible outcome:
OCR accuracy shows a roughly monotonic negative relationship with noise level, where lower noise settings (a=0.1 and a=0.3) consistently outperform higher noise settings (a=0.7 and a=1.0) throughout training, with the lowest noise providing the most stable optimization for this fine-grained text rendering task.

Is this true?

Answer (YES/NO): NO